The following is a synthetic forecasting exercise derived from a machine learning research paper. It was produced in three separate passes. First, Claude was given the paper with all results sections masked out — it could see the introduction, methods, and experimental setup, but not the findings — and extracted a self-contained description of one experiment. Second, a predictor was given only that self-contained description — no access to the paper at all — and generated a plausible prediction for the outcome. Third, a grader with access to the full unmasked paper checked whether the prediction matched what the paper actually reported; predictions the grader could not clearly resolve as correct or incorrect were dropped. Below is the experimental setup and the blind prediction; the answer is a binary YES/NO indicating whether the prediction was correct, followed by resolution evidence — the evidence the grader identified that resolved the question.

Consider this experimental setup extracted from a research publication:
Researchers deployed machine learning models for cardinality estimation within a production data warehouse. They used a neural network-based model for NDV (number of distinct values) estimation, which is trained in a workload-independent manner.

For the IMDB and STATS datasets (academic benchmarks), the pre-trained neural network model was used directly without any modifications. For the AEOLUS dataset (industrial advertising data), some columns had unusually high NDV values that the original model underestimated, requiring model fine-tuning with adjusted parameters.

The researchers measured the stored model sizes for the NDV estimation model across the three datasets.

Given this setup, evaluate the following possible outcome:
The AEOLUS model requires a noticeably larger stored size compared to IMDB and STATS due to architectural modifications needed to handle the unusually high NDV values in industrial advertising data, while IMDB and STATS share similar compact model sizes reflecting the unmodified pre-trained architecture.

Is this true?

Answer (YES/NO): NO